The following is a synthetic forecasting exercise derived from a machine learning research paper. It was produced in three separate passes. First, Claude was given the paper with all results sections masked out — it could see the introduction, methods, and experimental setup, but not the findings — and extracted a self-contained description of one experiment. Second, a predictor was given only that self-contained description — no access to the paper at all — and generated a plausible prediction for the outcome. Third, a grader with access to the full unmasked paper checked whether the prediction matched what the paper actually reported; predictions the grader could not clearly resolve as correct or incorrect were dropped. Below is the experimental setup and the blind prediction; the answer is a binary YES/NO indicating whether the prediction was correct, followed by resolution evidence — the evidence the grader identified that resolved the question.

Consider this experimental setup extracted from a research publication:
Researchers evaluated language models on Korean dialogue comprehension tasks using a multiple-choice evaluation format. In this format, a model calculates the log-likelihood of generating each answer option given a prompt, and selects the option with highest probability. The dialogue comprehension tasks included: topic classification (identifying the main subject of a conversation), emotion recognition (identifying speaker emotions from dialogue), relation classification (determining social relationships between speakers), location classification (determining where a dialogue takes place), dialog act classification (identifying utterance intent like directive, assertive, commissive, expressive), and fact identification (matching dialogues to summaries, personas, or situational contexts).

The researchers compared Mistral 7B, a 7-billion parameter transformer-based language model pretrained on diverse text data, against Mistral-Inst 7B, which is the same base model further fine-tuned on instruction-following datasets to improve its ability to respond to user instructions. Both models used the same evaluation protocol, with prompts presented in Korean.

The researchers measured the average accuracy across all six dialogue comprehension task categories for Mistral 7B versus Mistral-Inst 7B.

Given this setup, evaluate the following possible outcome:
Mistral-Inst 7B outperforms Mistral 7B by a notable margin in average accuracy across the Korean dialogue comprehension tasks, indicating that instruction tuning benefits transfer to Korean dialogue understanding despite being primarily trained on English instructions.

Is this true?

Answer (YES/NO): NO